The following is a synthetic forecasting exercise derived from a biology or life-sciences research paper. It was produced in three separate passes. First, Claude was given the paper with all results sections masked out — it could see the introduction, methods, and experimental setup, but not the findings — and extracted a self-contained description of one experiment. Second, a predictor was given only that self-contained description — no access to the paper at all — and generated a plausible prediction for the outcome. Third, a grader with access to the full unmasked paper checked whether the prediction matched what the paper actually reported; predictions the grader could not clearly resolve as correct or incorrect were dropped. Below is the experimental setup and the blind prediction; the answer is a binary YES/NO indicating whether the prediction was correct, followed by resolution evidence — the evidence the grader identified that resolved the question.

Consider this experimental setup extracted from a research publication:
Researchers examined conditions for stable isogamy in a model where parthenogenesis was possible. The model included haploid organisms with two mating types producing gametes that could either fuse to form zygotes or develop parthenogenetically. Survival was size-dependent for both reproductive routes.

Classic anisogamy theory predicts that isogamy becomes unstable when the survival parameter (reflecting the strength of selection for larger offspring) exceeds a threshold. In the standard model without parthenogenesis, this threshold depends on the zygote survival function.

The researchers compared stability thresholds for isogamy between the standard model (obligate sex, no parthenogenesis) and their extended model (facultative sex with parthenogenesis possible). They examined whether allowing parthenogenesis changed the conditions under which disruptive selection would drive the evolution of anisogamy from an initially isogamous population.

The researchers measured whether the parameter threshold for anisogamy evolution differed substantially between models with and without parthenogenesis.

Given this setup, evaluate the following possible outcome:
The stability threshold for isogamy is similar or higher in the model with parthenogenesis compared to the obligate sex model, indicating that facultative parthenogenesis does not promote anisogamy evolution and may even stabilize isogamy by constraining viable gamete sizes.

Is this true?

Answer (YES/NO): YES